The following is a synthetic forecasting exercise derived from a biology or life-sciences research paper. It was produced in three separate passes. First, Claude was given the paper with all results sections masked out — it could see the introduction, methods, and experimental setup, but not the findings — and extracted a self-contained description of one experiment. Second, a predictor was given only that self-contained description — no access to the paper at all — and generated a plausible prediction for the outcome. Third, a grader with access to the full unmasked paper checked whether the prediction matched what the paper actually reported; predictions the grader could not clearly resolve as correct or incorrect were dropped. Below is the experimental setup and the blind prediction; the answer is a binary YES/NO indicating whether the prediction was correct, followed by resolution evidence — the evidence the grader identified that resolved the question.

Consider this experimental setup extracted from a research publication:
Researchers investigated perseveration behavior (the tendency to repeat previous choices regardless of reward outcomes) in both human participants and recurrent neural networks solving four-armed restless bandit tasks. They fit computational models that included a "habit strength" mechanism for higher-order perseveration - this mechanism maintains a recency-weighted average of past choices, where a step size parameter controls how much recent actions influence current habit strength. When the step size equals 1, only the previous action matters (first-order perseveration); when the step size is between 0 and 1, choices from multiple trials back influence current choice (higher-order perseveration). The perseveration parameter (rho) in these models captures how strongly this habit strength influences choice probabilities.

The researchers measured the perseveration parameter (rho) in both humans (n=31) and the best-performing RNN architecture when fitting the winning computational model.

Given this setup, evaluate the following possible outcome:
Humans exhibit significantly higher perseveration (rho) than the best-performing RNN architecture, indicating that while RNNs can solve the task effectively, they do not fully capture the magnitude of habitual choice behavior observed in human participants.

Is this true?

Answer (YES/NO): NO